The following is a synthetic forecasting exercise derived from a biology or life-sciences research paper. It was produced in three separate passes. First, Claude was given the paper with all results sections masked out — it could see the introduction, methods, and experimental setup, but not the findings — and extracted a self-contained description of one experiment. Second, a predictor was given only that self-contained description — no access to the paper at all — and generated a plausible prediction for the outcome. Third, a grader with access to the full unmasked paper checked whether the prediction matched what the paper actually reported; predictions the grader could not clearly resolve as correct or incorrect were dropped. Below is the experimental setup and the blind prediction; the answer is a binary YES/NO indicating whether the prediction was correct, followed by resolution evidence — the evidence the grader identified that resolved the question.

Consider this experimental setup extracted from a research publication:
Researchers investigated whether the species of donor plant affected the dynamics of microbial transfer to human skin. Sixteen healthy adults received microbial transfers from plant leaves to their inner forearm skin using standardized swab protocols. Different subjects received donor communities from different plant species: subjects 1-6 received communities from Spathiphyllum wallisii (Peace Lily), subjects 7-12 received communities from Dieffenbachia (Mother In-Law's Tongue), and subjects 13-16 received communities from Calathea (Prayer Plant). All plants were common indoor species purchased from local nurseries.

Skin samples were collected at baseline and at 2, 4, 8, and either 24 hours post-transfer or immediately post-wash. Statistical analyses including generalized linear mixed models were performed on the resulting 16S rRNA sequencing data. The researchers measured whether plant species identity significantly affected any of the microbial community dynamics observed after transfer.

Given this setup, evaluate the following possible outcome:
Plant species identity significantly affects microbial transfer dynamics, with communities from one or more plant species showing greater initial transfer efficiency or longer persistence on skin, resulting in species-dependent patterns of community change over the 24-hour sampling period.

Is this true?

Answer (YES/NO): NO